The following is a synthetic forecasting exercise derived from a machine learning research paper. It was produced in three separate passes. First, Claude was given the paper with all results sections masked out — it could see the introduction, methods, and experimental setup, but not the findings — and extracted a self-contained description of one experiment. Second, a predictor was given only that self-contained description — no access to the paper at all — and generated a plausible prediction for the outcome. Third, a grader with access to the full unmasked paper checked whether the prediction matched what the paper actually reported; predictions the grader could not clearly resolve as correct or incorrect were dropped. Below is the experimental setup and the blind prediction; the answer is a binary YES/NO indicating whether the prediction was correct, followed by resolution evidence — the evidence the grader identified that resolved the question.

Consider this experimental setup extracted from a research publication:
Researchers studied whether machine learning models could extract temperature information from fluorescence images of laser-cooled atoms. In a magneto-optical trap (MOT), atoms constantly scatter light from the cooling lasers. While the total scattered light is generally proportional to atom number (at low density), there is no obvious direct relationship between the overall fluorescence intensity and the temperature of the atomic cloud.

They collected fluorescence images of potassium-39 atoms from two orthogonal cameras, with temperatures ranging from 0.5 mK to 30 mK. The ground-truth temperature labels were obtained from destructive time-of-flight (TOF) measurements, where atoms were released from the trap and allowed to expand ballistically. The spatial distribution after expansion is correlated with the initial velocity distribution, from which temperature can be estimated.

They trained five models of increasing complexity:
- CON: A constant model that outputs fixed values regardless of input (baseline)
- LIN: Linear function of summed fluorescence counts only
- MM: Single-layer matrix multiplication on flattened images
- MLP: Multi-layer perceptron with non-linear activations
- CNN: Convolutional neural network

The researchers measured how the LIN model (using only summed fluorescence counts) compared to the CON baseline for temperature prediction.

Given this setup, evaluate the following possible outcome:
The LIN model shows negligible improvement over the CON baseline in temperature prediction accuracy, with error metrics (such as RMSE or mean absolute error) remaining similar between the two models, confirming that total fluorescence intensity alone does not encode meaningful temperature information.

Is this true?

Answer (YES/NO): YES